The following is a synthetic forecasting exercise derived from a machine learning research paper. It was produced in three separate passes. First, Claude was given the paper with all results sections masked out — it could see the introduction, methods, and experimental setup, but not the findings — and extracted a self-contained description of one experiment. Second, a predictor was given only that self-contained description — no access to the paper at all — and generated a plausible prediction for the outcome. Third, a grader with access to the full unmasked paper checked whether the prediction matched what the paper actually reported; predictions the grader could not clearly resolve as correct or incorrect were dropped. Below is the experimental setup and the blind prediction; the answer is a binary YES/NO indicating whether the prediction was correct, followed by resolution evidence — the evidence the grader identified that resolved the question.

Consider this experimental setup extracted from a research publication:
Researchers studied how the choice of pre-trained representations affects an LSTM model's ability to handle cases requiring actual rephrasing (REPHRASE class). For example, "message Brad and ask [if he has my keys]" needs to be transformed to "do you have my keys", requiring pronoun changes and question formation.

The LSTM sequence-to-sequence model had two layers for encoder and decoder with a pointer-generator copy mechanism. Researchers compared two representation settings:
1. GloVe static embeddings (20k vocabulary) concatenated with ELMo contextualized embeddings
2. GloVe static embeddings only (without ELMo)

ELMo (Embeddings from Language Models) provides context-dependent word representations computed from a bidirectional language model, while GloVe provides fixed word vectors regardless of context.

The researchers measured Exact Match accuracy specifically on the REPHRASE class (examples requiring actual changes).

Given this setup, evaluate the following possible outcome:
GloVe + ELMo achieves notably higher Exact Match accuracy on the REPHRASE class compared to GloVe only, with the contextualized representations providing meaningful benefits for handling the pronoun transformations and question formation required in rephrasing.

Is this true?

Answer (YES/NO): NO